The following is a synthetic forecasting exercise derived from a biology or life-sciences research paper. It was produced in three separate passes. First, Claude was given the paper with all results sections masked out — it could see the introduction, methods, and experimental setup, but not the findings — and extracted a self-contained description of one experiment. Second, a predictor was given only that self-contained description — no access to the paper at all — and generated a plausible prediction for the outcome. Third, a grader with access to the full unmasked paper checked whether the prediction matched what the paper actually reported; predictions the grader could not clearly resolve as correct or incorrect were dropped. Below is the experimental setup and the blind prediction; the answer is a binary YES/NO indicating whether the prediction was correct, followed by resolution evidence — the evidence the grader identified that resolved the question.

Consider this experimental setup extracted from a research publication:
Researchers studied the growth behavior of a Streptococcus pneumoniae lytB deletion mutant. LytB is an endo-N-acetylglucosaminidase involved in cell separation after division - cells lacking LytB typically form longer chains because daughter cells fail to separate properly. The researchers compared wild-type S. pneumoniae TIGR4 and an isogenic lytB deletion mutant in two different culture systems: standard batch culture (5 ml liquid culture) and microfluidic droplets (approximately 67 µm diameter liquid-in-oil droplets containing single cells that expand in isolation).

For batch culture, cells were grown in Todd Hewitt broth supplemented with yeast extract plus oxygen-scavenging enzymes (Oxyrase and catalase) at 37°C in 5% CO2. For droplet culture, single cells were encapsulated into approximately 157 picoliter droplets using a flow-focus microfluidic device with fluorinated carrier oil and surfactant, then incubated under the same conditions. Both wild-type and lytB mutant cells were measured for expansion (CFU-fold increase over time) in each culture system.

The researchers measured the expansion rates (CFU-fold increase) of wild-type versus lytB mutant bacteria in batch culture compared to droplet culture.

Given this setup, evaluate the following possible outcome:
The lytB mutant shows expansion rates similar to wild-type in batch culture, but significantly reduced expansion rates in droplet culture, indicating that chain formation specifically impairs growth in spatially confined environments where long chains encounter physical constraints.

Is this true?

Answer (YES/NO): NO